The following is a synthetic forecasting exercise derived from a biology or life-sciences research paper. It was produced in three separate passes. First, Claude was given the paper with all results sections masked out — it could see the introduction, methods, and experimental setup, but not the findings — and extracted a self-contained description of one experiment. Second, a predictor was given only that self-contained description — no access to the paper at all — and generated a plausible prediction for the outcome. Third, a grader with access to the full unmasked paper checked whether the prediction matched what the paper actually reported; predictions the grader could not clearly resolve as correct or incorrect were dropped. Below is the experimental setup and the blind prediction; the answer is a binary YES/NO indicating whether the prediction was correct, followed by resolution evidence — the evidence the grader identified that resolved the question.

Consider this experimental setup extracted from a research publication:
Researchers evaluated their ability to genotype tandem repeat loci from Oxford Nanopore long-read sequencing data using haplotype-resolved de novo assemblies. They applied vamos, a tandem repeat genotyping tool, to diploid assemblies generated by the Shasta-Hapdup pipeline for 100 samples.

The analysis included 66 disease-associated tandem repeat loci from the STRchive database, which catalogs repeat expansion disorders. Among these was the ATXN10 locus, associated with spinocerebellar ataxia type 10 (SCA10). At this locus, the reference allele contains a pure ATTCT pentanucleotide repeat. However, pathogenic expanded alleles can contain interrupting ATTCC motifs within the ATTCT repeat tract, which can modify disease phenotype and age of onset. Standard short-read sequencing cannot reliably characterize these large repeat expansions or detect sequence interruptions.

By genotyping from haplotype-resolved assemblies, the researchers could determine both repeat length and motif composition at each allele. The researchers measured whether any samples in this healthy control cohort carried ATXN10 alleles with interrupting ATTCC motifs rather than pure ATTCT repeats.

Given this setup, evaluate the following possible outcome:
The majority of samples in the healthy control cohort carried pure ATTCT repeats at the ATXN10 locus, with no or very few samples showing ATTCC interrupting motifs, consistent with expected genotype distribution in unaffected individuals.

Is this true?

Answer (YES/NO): YES